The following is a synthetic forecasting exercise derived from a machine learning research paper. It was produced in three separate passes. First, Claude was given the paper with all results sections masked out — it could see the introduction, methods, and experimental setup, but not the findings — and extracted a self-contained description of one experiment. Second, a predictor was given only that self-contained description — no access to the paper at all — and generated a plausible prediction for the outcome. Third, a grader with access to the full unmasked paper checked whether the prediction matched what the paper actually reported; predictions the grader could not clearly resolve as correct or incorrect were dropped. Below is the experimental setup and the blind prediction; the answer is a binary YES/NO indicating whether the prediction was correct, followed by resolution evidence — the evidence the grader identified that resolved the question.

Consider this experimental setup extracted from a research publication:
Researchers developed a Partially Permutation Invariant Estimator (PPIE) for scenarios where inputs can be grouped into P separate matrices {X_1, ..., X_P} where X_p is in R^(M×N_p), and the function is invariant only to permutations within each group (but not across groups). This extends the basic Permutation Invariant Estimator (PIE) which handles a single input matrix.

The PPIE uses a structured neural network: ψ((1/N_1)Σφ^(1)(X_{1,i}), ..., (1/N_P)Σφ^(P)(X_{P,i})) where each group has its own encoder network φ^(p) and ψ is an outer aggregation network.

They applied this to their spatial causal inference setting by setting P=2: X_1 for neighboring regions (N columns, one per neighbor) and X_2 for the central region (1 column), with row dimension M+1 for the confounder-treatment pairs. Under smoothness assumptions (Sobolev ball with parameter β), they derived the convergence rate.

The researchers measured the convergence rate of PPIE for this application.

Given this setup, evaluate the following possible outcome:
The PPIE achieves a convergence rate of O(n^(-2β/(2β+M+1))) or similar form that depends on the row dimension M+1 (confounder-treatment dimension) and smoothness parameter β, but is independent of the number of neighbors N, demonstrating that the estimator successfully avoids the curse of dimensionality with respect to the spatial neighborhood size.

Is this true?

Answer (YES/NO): NO